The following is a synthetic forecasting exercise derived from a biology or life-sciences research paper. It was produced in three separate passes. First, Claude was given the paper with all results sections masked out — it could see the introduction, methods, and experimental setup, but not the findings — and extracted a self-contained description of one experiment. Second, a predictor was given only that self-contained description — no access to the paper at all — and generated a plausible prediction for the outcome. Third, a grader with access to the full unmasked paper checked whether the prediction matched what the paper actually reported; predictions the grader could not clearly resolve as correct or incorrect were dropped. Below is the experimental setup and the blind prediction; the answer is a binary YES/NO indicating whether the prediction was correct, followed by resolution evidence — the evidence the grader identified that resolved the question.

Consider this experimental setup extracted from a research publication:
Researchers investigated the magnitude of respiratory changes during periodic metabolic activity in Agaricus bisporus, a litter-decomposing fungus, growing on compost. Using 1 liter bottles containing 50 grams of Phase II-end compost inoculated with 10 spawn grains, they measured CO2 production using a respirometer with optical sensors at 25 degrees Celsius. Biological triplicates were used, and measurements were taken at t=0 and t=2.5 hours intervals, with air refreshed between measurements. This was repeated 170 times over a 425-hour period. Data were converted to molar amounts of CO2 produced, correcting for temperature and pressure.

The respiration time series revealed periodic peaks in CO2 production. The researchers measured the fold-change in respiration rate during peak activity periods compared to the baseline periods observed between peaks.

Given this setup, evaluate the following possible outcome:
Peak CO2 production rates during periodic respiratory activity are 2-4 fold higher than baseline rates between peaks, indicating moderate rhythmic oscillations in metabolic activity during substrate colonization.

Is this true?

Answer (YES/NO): YES